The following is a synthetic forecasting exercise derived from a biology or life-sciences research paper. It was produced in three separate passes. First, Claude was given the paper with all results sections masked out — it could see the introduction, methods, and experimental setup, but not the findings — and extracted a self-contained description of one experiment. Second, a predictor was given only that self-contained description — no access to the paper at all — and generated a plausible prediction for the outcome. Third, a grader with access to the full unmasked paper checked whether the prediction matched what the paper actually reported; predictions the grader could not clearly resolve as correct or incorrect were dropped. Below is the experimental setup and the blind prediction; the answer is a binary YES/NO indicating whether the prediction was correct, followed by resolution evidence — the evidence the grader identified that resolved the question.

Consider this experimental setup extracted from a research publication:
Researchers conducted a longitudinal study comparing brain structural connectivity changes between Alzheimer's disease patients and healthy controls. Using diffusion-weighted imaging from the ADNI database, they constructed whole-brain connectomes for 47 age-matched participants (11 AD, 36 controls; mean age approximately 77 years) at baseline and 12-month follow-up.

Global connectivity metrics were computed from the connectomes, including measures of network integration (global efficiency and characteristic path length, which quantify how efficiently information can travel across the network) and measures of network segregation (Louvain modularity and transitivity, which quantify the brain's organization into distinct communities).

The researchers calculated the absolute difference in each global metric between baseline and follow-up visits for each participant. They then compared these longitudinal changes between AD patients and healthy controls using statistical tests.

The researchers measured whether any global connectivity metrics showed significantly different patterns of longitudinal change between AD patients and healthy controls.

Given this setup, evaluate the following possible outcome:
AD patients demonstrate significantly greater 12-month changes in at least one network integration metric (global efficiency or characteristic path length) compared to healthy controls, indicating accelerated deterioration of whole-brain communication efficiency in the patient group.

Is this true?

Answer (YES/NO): YES